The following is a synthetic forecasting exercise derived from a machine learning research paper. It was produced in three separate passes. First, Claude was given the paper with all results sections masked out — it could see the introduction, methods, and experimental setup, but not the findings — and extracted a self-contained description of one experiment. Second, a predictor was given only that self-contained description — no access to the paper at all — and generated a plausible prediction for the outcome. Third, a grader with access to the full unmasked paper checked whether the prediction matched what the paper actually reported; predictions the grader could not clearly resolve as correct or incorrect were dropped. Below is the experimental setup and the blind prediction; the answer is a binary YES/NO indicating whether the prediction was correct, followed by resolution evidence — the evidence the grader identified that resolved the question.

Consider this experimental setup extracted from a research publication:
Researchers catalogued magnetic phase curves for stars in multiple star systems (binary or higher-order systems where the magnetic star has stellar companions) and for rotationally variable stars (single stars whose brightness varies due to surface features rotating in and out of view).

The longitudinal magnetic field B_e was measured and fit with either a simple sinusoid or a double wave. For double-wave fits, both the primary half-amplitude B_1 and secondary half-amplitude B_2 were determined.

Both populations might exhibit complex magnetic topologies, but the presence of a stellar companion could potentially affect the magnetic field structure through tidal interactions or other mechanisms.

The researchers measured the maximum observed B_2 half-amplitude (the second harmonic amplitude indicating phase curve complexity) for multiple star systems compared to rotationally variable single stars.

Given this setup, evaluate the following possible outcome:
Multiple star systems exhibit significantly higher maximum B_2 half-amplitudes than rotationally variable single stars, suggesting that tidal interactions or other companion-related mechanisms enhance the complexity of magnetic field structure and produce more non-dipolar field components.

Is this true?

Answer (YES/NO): NO